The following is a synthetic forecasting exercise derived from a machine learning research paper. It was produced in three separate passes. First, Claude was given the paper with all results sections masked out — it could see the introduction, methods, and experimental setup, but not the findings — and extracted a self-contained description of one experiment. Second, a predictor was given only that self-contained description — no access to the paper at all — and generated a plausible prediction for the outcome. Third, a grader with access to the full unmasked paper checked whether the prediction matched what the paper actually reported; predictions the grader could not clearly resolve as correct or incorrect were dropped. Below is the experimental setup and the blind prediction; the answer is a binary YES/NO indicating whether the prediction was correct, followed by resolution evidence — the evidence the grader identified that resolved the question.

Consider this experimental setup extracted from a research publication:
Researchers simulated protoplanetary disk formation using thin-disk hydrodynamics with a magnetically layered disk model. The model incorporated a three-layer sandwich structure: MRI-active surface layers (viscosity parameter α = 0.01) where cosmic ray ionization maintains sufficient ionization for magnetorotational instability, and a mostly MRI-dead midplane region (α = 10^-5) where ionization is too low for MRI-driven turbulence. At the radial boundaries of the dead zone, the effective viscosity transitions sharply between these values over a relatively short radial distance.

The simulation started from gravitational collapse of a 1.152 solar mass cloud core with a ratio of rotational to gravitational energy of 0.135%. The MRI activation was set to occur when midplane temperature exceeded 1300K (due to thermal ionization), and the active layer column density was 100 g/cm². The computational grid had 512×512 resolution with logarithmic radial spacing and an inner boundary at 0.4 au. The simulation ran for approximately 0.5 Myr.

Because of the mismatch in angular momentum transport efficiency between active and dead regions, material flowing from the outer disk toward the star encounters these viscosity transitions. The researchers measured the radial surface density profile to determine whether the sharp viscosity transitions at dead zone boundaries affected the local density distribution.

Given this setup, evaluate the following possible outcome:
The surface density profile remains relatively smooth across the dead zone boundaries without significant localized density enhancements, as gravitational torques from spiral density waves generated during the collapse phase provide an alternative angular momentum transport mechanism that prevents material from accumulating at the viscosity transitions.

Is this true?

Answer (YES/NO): NO